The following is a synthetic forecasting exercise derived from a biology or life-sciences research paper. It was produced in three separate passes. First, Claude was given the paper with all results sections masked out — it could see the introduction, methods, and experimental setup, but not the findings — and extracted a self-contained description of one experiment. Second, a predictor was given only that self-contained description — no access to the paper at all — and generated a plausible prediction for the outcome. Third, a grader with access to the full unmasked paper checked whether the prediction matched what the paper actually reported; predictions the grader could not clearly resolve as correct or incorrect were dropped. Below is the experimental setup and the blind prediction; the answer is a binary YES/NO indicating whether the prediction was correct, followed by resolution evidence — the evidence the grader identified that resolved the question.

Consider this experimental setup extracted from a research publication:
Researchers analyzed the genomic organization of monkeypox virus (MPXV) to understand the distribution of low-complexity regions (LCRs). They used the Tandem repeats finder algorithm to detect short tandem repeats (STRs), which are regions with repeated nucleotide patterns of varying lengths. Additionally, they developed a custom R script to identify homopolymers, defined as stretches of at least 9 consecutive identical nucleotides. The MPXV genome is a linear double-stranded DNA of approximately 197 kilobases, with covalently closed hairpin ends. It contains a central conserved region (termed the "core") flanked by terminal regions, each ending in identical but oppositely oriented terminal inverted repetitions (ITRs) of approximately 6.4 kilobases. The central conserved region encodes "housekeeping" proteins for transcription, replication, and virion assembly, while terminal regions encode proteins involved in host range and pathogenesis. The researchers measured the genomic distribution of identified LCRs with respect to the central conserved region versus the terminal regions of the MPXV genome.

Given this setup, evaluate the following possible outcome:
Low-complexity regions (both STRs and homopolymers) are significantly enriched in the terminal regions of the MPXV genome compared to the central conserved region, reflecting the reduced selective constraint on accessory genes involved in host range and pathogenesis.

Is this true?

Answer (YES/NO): YES